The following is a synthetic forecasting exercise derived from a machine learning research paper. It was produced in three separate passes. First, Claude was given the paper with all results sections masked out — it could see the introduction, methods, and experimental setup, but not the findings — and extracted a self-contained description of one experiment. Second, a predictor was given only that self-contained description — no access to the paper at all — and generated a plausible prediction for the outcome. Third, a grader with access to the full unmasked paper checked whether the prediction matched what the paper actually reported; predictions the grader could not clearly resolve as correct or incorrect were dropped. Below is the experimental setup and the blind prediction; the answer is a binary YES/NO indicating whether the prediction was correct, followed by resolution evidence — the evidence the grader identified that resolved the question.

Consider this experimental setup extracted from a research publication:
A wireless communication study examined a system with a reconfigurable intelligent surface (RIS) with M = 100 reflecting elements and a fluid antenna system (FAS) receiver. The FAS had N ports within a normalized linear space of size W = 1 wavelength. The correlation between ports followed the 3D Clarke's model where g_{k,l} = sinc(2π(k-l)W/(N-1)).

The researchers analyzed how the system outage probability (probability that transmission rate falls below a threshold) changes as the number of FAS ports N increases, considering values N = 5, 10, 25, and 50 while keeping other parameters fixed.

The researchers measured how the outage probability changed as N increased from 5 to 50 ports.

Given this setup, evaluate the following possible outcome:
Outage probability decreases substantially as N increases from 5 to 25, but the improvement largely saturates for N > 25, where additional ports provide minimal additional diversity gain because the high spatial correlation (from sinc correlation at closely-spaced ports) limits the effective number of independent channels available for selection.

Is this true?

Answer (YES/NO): NO